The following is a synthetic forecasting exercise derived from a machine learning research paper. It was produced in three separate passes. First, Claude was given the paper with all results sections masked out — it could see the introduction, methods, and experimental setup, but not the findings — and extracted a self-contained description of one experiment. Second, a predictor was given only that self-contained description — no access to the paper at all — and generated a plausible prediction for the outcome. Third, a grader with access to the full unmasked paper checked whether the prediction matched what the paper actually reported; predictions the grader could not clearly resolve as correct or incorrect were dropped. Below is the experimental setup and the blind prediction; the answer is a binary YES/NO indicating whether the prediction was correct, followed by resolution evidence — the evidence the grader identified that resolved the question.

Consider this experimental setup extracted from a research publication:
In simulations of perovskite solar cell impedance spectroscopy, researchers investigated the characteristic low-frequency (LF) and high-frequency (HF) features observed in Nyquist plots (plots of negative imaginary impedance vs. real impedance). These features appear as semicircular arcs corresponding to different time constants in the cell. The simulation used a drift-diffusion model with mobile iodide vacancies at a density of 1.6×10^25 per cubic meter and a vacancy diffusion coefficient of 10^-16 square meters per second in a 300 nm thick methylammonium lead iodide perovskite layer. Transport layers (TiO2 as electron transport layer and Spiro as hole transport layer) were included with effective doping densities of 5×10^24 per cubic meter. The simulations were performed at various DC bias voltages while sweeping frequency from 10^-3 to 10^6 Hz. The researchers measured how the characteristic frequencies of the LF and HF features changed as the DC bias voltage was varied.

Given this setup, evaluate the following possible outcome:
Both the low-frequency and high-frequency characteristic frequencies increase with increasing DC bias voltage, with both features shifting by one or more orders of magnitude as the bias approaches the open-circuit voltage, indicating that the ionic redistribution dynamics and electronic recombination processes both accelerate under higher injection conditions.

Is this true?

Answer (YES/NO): NO